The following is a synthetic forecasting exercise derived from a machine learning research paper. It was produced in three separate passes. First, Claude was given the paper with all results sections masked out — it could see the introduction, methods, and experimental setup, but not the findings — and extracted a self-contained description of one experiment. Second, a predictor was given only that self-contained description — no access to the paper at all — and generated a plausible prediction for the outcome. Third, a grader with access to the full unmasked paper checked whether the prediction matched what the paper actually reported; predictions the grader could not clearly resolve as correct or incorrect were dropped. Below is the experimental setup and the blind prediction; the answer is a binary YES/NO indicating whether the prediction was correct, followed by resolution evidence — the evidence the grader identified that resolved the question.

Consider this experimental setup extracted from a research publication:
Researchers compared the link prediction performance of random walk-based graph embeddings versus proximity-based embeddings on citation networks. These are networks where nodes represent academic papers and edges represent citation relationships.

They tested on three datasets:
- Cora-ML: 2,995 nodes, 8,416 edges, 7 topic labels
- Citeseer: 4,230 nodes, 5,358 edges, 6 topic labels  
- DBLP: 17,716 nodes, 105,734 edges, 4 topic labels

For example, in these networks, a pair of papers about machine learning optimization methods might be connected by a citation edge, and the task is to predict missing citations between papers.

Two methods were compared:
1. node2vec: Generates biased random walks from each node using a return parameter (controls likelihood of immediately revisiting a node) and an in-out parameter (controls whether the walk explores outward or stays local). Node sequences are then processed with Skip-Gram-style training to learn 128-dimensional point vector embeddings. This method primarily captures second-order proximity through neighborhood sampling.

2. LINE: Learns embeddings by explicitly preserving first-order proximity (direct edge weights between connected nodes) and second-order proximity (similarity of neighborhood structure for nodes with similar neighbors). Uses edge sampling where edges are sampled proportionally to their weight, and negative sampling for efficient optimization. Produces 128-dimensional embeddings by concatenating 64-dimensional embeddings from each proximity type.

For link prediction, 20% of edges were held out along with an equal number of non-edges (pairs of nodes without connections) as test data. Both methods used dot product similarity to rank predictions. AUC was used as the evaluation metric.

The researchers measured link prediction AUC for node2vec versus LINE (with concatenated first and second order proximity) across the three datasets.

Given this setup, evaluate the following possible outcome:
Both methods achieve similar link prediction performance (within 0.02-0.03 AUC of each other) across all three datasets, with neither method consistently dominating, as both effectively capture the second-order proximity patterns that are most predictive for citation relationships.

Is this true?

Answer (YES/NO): NO